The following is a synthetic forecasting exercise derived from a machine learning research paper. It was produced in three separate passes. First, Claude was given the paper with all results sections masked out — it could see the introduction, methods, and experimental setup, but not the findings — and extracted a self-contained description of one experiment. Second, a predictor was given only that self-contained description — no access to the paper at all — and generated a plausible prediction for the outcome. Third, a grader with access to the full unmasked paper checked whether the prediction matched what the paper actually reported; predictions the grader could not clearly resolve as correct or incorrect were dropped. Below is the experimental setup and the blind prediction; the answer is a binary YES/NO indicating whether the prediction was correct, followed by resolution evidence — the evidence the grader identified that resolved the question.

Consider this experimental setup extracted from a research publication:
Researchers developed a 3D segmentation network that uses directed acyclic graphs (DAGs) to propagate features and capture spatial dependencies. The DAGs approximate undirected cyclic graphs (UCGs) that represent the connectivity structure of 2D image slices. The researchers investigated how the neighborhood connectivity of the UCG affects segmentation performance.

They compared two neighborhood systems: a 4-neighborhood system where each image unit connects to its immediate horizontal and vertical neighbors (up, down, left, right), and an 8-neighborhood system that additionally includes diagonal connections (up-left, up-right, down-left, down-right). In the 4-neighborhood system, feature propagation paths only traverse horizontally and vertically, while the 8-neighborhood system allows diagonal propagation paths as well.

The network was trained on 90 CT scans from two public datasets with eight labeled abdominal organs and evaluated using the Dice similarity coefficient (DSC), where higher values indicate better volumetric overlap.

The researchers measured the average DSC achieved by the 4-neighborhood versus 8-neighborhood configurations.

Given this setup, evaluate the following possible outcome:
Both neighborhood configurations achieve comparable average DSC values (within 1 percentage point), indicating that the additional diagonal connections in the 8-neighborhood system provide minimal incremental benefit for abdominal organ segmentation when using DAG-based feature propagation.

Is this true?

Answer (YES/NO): YES